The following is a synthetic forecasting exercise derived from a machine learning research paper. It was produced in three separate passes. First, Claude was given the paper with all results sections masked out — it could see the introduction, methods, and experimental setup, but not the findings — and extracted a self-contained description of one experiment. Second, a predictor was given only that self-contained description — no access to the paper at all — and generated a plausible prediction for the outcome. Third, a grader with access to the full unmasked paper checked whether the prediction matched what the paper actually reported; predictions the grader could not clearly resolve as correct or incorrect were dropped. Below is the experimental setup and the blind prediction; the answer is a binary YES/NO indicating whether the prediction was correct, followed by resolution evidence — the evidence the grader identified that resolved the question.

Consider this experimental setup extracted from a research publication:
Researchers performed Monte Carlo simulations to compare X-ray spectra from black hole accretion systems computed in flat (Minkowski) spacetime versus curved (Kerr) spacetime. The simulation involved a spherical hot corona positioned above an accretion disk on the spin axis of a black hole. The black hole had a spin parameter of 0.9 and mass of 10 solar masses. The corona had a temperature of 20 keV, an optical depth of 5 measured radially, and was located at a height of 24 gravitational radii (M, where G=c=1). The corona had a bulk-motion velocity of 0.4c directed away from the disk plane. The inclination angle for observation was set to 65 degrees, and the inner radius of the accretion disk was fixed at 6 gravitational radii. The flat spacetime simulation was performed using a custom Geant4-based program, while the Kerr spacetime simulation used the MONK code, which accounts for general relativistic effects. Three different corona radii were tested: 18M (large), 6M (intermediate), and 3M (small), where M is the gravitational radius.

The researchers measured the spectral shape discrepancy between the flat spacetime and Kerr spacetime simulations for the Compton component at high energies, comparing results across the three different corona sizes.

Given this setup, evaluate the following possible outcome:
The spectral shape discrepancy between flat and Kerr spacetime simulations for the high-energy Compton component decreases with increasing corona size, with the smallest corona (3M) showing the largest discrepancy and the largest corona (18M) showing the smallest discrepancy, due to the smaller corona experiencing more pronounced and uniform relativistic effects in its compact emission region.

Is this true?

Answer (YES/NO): NO